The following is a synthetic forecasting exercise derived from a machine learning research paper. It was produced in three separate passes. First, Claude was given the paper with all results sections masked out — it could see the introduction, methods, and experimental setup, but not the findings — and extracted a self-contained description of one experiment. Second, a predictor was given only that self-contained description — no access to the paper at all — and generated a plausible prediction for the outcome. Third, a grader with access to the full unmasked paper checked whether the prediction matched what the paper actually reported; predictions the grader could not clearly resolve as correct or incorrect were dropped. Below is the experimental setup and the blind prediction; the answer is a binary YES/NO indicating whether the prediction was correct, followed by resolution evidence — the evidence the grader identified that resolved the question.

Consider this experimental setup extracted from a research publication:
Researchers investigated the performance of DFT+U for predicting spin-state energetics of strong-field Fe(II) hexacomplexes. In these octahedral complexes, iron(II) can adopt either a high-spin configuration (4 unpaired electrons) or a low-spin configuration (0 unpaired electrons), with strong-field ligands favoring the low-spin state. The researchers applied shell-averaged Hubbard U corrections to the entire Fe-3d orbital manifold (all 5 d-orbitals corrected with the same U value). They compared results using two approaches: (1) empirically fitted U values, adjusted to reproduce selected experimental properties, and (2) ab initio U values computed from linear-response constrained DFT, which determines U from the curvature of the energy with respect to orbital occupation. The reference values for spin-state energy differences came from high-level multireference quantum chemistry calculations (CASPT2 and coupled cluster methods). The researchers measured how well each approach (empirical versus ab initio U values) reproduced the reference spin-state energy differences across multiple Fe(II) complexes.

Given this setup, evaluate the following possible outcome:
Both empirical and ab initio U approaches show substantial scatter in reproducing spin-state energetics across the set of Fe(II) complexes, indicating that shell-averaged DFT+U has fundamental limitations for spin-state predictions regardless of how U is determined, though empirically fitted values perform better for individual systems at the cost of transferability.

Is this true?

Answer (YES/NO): NO